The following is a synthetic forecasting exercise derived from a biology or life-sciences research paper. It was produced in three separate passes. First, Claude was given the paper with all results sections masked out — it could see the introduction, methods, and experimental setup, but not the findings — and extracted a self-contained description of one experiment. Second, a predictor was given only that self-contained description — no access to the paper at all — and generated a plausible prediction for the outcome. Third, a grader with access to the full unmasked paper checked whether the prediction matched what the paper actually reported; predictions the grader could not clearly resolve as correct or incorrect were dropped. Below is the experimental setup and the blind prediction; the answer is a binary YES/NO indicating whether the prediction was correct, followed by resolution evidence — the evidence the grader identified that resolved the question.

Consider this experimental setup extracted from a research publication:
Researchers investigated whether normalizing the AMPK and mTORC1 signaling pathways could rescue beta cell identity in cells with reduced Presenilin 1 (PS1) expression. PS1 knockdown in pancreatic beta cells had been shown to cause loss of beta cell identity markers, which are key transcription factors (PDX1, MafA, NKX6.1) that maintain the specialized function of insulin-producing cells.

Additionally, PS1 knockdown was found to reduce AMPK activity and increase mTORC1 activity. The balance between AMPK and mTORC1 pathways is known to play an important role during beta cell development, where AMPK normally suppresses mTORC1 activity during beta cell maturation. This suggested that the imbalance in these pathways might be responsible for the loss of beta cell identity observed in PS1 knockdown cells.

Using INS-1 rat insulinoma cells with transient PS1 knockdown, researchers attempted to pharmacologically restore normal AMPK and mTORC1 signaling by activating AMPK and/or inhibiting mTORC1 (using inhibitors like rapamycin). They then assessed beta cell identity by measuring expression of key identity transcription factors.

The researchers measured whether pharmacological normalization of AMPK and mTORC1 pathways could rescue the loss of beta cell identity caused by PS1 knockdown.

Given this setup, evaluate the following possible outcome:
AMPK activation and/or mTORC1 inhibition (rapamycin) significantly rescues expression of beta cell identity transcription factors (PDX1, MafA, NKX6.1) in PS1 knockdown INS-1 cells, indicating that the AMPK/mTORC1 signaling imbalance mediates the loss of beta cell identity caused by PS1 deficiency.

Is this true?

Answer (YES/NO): NO